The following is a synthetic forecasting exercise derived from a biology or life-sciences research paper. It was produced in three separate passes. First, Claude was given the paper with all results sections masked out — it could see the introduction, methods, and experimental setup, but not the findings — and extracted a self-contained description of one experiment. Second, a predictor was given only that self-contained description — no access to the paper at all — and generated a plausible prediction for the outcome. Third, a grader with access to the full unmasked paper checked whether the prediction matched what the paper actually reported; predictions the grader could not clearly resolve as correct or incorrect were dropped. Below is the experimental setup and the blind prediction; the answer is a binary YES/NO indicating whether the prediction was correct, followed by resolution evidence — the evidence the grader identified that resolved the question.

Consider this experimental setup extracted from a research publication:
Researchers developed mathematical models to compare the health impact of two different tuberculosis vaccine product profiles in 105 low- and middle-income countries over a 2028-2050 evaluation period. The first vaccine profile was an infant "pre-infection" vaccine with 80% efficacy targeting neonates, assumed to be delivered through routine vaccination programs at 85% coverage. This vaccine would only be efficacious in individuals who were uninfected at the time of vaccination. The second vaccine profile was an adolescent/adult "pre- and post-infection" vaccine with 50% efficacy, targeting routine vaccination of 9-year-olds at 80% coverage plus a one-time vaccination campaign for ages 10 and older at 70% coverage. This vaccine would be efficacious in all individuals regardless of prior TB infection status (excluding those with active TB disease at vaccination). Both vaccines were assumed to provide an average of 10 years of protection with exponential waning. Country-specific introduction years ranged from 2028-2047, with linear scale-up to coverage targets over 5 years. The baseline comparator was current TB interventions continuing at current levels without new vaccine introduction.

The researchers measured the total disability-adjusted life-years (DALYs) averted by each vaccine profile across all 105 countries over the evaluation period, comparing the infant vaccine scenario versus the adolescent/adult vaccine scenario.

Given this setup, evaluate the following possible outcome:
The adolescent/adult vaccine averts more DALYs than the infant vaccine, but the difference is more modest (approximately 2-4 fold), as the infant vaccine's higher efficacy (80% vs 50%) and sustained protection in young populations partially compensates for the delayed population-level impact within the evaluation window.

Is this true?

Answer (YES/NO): NO